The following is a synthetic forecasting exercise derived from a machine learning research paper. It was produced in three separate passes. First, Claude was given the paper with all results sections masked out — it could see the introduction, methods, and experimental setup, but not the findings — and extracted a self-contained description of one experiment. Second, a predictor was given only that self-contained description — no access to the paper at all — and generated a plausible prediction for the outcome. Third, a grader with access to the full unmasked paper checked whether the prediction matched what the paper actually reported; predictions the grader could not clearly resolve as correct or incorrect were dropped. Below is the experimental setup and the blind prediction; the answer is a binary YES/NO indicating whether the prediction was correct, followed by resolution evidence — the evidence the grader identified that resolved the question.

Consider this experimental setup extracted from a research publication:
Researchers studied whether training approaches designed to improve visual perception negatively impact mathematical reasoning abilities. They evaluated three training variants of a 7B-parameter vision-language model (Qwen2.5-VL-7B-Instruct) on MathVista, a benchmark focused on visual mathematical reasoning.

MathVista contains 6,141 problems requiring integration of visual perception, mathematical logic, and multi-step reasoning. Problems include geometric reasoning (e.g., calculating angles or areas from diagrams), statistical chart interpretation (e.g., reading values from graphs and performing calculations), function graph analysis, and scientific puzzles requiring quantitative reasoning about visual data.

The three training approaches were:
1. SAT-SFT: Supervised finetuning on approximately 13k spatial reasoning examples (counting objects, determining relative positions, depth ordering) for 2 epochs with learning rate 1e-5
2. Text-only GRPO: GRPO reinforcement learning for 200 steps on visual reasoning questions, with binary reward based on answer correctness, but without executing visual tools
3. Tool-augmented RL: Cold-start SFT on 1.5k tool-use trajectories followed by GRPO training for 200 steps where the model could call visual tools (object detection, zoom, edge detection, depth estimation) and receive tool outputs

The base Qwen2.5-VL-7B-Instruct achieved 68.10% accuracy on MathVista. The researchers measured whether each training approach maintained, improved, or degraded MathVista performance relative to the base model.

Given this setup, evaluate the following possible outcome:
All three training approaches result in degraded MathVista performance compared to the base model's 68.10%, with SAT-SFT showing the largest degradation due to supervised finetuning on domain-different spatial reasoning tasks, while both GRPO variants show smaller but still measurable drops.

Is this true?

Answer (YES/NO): YES